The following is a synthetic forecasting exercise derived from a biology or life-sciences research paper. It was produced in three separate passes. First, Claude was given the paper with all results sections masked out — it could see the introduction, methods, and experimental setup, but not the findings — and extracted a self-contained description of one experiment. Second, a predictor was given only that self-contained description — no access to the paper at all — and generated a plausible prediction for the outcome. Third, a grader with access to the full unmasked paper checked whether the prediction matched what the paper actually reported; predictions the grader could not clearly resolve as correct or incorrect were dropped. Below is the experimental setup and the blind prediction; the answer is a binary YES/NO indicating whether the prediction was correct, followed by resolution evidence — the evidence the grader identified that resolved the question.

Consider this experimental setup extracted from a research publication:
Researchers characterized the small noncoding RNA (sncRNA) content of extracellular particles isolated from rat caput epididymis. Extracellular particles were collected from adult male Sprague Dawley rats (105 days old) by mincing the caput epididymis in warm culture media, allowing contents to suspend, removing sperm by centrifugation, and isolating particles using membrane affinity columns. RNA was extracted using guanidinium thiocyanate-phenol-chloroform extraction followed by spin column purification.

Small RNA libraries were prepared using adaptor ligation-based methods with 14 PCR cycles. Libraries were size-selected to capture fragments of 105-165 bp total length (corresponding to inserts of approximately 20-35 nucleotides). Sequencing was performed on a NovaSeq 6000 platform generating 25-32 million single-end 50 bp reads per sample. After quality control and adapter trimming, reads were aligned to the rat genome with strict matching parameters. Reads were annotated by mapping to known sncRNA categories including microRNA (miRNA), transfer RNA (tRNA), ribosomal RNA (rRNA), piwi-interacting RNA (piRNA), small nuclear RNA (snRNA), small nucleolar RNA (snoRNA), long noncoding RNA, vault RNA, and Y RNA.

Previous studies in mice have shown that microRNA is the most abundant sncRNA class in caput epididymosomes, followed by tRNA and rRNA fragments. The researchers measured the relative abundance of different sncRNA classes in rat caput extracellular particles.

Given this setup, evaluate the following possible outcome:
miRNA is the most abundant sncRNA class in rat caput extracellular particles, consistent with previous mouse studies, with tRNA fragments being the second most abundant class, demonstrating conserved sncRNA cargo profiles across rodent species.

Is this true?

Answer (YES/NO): NO